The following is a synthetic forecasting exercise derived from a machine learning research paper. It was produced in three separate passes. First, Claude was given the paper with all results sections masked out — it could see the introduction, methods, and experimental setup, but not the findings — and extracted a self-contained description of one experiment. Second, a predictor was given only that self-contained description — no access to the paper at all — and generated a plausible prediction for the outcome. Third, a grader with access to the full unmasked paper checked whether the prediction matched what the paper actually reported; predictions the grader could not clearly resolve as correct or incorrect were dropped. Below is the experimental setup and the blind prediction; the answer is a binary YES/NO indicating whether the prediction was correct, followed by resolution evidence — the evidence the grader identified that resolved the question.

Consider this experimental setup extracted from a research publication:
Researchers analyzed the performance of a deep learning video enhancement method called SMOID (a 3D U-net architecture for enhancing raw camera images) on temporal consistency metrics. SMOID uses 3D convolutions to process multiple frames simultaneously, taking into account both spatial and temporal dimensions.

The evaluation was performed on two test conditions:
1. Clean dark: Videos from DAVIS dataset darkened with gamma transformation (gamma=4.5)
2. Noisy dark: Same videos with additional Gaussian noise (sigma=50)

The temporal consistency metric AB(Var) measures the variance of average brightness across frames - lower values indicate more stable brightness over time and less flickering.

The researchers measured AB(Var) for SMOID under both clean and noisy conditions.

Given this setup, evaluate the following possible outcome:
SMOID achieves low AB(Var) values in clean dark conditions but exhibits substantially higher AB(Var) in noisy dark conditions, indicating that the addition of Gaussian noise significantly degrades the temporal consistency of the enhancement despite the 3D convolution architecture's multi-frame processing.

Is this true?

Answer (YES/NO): NO